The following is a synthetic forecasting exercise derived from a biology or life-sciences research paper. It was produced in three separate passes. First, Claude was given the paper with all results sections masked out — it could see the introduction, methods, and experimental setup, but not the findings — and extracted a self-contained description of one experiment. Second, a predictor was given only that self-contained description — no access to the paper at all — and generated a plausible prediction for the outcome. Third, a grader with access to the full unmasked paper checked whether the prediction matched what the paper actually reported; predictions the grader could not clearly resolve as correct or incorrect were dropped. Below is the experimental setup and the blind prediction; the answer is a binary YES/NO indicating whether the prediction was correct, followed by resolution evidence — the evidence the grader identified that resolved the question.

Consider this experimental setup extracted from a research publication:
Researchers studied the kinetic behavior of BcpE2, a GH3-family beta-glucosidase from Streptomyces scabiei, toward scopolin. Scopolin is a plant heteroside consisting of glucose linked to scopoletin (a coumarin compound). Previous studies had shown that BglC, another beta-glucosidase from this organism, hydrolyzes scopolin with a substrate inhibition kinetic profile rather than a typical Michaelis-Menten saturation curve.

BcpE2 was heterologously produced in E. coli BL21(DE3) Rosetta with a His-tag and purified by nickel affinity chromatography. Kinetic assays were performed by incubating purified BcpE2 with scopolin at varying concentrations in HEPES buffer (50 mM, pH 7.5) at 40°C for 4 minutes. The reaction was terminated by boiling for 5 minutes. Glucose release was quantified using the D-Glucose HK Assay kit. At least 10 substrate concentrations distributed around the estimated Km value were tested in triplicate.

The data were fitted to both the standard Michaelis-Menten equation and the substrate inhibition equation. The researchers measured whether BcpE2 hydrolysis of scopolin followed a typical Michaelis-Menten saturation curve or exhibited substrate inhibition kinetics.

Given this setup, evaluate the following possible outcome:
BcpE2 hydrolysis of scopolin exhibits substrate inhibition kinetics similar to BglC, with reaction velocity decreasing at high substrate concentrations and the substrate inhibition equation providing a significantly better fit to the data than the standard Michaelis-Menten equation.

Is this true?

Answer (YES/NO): YES